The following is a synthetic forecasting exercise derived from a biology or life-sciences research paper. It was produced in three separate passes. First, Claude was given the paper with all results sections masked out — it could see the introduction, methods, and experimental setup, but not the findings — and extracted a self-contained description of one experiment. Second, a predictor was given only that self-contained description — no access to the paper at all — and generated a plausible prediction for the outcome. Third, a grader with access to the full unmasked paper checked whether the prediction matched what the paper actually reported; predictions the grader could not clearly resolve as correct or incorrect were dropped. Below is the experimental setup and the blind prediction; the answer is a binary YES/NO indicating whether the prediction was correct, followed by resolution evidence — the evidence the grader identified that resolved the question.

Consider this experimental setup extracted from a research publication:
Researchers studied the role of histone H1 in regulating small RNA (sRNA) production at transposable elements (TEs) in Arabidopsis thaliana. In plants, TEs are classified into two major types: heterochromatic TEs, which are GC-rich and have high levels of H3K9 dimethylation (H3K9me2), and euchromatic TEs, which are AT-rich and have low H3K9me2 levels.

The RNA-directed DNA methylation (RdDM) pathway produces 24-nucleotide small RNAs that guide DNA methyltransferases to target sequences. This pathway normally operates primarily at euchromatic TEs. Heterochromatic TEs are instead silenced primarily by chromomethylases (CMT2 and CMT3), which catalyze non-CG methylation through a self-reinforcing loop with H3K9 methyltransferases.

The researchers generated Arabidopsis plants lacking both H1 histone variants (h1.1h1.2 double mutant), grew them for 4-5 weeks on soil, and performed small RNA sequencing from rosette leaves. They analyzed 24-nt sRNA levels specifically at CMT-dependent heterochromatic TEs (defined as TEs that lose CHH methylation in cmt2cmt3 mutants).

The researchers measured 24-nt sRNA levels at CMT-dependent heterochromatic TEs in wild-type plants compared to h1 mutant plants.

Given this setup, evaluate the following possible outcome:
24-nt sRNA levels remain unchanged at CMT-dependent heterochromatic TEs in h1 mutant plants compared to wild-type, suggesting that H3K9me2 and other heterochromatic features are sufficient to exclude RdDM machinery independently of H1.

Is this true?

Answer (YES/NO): NO